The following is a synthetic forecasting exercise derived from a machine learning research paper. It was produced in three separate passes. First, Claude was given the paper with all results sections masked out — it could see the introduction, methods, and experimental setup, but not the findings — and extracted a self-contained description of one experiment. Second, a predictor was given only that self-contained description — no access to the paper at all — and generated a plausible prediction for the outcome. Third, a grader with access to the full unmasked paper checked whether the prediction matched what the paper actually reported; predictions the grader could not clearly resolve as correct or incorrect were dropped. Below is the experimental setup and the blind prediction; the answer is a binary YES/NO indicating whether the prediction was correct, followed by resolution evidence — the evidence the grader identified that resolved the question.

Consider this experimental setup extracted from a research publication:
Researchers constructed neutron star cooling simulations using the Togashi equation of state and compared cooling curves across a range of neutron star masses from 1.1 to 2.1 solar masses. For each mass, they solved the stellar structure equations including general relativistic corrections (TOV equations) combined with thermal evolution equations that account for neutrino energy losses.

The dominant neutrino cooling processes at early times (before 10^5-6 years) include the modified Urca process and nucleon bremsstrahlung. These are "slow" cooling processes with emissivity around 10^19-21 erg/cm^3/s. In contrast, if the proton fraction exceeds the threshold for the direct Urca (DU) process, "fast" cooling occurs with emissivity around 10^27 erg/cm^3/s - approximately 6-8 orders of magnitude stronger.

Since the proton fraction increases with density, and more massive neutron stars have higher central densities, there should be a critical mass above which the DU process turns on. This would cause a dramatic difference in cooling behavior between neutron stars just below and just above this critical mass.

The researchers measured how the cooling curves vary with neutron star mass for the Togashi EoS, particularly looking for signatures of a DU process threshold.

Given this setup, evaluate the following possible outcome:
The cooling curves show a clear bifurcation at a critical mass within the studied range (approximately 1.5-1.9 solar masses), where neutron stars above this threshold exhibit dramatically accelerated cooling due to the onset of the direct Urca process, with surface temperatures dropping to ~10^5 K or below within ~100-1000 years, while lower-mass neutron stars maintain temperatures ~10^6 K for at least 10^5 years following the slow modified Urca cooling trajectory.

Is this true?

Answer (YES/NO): NO